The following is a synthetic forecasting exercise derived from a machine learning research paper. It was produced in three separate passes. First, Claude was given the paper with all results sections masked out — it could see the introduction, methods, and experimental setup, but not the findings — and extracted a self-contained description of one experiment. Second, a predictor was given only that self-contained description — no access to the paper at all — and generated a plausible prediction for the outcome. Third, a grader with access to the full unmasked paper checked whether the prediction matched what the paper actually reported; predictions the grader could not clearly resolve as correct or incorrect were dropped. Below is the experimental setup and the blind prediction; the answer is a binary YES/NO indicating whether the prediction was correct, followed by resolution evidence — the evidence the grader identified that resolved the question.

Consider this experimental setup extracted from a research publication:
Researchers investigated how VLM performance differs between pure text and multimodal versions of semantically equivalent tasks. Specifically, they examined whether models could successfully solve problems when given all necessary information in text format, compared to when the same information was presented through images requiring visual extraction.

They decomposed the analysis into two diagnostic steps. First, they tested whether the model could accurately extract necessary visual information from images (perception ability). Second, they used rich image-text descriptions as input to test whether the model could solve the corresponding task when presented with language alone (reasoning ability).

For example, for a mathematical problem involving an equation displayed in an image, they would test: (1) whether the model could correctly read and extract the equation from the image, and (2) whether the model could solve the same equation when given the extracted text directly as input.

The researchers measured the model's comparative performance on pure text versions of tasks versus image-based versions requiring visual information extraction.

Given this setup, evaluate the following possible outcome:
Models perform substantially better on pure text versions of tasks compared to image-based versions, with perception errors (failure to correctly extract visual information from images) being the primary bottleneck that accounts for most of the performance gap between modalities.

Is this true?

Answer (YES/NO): NO